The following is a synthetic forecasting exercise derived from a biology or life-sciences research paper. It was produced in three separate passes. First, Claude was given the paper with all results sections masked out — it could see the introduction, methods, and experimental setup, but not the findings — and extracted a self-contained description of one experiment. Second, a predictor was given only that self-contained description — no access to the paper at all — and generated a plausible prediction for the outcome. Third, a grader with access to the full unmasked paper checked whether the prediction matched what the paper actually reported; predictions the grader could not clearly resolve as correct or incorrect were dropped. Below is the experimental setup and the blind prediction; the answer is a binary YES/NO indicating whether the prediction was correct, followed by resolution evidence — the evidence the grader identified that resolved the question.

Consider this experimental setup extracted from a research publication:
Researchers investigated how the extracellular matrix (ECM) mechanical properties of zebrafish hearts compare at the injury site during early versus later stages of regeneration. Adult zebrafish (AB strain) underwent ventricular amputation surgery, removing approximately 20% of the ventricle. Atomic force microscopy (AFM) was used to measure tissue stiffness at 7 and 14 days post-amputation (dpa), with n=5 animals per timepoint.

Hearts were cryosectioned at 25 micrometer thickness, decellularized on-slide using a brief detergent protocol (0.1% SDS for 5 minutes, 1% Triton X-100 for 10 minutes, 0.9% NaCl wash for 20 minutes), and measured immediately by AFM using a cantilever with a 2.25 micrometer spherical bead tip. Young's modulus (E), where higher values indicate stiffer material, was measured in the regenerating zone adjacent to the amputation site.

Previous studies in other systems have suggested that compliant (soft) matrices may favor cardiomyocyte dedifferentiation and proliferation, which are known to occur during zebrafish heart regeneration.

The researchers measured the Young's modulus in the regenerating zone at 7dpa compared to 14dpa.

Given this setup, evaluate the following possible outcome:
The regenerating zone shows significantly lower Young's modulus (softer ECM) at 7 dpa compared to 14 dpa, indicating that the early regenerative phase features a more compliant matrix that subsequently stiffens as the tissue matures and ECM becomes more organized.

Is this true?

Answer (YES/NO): YES